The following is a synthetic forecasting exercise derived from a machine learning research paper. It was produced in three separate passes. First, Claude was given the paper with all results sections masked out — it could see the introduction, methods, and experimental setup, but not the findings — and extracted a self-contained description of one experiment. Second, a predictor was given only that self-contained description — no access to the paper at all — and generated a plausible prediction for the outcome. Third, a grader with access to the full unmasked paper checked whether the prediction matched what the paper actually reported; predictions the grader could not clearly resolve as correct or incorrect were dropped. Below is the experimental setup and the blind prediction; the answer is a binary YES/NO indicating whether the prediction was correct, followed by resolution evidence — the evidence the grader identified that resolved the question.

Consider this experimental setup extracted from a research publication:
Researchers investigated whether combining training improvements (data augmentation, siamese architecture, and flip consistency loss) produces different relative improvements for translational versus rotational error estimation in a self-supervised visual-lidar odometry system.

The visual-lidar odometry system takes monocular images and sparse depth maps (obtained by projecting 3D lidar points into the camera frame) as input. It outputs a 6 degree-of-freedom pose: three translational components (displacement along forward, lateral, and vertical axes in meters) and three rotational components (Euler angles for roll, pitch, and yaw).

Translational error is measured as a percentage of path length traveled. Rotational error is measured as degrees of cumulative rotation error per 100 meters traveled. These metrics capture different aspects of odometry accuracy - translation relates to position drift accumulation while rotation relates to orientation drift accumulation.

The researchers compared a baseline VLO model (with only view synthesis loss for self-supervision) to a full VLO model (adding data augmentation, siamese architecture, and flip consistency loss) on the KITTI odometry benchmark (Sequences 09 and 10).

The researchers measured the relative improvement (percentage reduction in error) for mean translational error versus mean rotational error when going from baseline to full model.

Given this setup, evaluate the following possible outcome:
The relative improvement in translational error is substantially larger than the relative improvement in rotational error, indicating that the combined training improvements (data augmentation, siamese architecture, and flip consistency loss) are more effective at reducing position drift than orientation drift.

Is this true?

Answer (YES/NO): YES